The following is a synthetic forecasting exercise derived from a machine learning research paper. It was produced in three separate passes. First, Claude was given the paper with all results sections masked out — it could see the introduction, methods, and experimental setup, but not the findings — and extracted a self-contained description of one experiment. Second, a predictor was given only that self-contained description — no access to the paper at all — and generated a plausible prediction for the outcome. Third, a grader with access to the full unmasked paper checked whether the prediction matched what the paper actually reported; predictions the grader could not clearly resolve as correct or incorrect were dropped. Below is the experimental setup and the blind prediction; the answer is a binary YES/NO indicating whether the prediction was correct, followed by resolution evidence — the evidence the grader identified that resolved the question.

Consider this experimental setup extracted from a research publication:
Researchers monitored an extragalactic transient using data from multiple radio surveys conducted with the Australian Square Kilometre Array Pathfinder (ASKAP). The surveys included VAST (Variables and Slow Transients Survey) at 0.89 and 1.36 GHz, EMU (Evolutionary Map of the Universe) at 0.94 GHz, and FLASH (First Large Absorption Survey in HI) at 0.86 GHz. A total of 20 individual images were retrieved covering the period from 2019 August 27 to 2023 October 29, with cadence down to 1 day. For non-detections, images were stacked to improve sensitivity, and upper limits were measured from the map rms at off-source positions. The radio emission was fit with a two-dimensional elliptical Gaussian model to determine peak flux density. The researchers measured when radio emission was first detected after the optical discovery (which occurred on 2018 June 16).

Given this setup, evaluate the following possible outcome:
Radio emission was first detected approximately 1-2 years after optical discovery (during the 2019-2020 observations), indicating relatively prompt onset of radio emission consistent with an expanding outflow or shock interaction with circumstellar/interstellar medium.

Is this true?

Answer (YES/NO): NO